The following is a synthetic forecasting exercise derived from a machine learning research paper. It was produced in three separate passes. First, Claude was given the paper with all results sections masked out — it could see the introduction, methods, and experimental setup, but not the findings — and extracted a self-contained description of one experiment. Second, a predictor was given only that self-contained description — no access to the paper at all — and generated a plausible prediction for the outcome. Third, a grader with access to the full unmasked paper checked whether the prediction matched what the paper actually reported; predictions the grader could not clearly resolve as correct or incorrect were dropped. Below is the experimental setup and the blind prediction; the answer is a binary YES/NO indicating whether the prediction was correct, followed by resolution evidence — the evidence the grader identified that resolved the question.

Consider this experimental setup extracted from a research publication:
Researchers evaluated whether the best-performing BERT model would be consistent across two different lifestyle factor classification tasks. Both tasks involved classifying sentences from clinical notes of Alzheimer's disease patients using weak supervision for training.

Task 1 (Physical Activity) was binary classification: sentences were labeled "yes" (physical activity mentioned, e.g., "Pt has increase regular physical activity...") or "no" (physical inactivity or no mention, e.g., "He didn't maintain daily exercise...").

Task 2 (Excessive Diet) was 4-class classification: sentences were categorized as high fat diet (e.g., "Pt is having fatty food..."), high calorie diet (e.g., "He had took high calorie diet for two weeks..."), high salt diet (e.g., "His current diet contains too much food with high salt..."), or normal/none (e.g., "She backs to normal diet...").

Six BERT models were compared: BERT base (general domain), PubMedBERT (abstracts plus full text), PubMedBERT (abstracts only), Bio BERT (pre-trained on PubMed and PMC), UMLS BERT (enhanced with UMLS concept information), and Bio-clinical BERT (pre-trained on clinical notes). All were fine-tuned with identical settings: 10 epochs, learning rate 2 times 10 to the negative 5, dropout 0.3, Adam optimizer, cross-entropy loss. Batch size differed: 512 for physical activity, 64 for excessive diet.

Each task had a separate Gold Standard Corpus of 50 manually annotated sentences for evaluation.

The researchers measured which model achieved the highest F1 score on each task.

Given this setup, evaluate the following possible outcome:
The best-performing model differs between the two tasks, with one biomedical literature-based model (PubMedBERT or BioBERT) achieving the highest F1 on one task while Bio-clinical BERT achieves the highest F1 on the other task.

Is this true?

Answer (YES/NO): NO